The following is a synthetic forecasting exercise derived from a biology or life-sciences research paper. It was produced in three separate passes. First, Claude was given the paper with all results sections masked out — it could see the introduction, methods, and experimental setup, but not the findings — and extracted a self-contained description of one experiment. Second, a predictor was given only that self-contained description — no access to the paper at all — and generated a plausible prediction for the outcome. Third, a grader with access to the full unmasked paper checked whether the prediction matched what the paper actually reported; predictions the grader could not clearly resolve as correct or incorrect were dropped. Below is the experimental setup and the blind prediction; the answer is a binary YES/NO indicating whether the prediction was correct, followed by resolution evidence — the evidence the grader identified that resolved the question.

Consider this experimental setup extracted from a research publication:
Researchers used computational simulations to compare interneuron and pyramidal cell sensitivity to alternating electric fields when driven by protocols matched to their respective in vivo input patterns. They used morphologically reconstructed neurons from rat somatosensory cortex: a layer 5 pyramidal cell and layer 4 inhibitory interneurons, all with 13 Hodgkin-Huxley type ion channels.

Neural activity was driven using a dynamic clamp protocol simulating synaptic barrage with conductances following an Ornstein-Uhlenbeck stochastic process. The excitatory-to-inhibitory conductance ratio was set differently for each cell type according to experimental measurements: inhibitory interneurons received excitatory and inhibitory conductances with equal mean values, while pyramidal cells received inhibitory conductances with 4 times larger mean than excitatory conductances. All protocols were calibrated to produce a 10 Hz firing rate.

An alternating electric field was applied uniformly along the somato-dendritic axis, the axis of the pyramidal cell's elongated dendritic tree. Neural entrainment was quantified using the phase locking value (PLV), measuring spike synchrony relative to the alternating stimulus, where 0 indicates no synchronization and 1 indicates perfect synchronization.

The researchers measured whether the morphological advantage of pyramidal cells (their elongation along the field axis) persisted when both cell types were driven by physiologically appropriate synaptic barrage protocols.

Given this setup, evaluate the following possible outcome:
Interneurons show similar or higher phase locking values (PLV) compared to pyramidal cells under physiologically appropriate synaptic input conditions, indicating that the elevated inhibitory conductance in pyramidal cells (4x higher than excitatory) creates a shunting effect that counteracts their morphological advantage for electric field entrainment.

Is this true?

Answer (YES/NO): YES